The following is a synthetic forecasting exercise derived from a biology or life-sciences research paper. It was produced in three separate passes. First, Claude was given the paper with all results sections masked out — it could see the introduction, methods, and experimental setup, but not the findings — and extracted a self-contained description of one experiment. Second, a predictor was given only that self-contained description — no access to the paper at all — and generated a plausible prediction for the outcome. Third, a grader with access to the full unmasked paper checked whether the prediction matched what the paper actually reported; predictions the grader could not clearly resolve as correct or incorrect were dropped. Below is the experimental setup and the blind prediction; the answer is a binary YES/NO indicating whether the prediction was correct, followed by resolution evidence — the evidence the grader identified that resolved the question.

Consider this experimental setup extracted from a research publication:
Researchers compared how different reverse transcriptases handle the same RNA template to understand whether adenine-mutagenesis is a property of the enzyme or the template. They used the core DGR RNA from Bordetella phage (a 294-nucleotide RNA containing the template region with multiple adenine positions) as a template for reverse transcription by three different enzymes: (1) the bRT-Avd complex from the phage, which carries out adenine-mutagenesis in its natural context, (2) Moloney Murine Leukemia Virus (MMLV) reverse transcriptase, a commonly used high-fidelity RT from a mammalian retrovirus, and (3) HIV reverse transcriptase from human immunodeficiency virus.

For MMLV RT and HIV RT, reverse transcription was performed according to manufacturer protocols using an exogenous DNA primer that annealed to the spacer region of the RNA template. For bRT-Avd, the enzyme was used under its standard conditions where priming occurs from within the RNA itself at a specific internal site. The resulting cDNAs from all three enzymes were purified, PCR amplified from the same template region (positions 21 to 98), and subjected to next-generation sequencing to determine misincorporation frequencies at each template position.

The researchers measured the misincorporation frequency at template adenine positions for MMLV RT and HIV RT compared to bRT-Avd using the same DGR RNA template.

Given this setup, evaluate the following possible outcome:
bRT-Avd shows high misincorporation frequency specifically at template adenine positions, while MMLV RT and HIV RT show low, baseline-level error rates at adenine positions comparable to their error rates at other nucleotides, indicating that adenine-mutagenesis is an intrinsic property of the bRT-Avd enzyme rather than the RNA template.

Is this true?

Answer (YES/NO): NO